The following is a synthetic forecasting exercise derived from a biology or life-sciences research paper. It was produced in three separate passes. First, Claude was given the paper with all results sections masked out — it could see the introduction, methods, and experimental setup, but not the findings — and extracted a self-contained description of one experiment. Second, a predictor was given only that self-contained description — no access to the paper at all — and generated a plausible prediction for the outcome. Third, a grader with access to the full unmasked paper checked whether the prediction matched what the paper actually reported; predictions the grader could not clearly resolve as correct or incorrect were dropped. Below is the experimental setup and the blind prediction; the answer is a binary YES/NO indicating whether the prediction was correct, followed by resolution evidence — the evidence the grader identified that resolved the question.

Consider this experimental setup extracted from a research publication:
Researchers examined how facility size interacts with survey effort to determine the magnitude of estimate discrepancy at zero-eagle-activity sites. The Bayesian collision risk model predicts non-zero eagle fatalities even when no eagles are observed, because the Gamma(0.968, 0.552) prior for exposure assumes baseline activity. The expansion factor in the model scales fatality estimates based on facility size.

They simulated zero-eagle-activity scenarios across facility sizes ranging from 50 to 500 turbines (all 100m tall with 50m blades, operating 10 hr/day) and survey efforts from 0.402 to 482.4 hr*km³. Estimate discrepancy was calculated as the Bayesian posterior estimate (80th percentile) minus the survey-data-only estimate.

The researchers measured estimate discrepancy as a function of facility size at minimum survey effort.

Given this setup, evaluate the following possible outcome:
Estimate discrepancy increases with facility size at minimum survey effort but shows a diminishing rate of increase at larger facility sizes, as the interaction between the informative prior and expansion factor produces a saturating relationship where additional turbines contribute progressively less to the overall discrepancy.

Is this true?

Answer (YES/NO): NO